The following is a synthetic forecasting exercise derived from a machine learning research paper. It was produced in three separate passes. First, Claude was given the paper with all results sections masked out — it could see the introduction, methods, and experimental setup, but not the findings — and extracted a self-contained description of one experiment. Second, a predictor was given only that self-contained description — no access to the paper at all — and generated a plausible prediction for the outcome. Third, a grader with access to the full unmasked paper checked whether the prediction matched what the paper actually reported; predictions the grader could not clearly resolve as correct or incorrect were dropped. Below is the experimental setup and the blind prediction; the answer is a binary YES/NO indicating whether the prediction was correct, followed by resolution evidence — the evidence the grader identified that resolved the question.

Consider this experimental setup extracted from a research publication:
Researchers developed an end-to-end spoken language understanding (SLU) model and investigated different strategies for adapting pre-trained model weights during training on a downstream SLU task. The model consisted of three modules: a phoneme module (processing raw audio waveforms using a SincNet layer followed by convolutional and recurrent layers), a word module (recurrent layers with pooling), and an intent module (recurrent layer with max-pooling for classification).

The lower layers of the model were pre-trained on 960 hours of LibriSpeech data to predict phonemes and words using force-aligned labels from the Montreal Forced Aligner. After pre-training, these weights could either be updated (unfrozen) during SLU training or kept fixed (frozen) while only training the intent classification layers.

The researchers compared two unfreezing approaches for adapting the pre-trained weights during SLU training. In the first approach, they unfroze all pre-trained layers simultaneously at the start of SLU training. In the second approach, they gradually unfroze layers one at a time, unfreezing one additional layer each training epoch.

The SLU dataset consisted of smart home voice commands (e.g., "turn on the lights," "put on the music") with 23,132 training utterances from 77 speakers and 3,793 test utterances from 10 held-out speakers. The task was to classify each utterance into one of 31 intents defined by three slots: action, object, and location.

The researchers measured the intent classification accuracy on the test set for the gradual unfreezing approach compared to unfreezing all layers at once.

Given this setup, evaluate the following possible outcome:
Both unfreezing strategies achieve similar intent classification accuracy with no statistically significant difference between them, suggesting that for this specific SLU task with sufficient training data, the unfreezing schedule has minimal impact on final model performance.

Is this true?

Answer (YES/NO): NO